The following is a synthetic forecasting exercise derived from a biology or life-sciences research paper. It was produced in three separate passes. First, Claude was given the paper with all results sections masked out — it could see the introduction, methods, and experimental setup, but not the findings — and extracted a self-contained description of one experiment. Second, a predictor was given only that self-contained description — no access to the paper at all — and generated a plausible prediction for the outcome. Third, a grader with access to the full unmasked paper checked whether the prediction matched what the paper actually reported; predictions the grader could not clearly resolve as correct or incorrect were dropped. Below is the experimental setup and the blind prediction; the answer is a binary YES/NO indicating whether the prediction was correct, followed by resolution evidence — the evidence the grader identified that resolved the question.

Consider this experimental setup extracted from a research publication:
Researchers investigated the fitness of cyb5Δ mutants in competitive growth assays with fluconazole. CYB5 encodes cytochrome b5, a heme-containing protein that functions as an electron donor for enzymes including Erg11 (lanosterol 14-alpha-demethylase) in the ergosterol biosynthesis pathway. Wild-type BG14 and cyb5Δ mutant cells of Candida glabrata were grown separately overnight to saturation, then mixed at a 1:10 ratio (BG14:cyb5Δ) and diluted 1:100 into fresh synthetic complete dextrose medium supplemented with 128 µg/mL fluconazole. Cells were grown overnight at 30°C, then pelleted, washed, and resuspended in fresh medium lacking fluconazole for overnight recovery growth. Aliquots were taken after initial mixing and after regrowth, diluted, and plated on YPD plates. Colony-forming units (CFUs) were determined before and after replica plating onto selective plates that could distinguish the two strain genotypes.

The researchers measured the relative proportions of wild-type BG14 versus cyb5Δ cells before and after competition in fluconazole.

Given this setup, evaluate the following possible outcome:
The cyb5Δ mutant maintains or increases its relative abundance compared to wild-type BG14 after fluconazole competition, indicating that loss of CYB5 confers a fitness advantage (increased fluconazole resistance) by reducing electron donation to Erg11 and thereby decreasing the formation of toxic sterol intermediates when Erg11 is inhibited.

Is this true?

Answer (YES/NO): NO